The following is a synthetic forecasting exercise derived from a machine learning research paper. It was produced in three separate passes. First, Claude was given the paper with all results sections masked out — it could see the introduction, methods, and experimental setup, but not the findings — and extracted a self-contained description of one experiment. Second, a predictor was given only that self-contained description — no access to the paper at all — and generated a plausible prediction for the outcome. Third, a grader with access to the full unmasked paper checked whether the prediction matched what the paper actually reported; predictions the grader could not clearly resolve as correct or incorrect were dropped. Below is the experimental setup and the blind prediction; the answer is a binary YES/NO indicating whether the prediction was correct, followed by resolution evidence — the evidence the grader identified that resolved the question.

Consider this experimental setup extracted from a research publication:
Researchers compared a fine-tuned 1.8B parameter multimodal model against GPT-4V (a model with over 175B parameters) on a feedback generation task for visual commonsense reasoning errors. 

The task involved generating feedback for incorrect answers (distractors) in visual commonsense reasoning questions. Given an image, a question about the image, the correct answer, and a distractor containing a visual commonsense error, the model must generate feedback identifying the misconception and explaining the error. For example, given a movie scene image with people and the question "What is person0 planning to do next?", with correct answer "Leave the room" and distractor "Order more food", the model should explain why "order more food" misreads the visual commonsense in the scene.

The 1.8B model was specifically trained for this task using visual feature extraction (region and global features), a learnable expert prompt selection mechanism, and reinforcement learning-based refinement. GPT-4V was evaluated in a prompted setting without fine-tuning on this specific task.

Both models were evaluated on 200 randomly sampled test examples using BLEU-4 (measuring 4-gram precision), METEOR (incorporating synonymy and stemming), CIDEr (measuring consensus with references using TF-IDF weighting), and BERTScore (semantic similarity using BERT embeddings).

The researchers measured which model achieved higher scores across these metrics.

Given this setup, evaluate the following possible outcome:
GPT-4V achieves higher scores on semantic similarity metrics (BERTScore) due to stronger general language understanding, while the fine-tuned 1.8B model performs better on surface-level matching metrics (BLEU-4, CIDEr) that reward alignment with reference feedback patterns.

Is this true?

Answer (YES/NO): NO